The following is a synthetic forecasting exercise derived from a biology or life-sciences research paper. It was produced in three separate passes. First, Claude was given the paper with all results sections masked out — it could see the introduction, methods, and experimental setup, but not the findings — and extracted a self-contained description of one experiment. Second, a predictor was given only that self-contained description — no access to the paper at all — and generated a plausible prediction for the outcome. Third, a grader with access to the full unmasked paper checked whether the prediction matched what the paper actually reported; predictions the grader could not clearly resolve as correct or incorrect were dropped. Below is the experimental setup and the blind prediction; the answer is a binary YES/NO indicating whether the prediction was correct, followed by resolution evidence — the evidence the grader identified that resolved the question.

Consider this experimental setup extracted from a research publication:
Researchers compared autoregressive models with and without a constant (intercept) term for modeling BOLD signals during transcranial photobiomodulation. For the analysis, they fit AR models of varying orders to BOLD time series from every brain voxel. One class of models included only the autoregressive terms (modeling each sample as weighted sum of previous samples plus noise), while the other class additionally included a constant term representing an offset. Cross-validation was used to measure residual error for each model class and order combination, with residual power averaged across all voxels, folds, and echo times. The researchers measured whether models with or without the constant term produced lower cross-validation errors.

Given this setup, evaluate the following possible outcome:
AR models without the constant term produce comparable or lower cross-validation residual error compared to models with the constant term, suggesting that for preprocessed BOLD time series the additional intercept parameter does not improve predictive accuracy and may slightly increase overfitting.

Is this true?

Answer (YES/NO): YES